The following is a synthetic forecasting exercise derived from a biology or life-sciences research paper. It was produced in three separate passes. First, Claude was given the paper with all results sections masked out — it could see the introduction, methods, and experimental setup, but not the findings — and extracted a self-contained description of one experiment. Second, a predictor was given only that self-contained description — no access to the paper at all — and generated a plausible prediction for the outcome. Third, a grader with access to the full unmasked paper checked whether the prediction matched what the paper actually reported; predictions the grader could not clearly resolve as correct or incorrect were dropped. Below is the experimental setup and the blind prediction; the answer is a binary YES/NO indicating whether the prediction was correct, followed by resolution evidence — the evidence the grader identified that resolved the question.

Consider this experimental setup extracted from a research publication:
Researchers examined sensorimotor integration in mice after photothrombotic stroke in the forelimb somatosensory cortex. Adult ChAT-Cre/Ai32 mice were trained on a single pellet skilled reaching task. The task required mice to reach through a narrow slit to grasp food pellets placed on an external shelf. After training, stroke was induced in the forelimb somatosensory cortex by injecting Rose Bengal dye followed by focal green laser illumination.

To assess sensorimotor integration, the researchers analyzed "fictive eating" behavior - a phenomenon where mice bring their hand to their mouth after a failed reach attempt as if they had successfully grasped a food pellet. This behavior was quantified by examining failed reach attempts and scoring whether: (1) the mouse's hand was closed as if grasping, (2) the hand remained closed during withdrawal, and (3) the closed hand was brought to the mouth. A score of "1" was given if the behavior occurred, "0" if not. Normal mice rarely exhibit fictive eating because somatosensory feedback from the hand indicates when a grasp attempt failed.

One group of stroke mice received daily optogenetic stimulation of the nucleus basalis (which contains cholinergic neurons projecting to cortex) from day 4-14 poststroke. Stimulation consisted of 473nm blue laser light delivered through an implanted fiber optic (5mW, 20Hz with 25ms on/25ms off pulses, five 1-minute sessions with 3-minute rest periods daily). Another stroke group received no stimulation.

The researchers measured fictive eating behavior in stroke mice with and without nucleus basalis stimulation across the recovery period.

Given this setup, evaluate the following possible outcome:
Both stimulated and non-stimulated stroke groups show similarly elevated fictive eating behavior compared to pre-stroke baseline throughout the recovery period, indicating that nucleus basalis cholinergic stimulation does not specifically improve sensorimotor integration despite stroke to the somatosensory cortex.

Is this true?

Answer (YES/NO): YES